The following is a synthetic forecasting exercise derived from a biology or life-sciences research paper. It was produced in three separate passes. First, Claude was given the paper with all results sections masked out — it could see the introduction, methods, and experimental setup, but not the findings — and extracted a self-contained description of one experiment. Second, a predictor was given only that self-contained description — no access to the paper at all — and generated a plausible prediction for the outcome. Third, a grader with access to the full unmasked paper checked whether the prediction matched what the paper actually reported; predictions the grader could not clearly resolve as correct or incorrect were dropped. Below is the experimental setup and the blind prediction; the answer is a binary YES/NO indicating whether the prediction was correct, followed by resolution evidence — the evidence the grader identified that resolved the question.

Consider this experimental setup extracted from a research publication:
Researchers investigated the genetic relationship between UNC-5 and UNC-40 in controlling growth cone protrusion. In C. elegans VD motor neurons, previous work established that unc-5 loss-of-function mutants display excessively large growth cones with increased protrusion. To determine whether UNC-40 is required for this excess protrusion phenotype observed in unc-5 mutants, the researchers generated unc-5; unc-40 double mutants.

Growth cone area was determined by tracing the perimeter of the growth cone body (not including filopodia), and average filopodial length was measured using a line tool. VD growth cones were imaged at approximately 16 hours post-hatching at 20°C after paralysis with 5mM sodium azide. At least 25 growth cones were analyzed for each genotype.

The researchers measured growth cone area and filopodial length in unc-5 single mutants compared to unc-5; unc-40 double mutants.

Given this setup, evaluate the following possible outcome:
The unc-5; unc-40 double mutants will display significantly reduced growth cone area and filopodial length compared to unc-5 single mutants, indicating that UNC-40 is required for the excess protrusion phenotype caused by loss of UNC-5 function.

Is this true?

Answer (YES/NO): YES